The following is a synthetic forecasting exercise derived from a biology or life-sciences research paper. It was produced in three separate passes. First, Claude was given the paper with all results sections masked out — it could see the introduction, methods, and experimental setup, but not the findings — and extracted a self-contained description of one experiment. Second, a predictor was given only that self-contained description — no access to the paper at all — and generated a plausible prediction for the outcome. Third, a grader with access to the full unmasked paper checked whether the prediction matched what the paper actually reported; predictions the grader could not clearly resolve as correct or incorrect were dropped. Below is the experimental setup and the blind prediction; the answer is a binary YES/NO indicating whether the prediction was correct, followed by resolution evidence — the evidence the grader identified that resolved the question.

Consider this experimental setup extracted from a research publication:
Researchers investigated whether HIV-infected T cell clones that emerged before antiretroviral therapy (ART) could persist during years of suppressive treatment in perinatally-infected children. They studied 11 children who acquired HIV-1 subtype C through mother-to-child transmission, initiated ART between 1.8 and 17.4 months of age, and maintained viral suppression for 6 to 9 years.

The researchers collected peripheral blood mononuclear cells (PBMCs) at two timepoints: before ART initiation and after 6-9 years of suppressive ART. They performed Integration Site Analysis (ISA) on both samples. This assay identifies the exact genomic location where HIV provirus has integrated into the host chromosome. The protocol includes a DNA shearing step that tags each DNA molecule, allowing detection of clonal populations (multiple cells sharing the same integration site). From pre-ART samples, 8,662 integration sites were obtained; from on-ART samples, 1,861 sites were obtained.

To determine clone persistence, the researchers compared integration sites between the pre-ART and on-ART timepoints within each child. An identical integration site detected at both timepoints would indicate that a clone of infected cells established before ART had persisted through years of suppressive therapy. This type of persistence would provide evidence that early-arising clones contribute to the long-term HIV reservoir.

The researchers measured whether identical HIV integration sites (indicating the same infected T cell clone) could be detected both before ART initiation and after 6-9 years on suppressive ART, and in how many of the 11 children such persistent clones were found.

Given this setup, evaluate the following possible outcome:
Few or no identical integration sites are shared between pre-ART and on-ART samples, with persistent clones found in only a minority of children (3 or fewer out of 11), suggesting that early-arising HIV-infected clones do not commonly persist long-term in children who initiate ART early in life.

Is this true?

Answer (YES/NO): NO